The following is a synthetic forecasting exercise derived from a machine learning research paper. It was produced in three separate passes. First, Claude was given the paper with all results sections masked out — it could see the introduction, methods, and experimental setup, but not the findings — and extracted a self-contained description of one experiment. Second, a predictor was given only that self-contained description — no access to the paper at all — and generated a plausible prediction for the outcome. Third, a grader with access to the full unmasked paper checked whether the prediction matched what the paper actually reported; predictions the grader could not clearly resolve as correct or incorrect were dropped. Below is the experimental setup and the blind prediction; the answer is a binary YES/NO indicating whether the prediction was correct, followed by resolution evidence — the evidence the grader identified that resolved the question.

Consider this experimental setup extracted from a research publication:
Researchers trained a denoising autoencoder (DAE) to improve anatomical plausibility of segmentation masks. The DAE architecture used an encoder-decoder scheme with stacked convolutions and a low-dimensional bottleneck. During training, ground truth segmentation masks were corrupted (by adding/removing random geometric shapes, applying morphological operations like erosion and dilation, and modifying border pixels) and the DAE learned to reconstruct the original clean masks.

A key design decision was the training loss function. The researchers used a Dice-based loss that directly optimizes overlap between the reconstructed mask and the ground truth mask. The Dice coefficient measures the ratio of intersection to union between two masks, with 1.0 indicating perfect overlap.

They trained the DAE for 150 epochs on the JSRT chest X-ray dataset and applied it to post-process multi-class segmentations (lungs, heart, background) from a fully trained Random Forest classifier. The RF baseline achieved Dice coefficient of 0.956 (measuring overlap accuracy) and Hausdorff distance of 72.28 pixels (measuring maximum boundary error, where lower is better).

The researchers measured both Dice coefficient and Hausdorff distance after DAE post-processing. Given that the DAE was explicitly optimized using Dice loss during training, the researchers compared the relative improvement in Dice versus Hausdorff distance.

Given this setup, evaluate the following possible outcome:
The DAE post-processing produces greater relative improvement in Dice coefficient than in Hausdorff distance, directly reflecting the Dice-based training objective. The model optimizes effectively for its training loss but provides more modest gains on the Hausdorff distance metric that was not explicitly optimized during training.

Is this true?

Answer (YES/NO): NO